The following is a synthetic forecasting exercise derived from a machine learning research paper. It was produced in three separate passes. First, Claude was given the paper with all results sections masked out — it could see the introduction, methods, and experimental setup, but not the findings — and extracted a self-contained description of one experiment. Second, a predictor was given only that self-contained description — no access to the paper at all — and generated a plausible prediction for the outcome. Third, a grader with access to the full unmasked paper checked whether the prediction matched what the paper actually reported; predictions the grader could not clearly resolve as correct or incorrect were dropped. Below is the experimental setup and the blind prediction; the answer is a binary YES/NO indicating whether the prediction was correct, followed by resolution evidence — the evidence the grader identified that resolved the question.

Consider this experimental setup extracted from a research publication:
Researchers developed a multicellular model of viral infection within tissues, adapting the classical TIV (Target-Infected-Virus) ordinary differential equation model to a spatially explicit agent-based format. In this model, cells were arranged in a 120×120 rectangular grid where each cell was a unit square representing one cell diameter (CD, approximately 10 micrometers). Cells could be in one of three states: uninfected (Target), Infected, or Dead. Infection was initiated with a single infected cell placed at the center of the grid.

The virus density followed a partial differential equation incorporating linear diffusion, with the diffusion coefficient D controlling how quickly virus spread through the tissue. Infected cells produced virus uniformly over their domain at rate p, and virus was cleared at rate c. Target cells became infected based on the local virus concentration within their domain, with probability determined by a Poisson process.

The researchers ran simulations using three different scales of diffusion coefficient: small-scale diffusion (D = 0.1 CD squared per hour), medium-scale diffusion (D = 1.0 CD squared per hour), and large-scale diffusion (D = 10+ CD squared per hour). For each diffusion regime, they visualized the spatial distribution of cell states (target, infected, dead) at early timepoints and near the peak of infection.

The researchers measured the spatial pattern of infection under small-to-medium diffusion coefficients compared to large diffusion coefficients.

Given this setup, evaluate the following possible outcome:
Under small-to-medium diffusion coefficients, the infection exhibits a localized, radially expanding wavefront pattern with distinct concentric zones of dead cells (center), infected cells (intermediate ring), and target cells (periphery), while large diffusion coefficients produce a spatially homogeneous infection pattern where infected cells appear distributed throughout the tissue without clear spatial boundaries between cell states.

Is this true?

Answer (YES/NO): YES